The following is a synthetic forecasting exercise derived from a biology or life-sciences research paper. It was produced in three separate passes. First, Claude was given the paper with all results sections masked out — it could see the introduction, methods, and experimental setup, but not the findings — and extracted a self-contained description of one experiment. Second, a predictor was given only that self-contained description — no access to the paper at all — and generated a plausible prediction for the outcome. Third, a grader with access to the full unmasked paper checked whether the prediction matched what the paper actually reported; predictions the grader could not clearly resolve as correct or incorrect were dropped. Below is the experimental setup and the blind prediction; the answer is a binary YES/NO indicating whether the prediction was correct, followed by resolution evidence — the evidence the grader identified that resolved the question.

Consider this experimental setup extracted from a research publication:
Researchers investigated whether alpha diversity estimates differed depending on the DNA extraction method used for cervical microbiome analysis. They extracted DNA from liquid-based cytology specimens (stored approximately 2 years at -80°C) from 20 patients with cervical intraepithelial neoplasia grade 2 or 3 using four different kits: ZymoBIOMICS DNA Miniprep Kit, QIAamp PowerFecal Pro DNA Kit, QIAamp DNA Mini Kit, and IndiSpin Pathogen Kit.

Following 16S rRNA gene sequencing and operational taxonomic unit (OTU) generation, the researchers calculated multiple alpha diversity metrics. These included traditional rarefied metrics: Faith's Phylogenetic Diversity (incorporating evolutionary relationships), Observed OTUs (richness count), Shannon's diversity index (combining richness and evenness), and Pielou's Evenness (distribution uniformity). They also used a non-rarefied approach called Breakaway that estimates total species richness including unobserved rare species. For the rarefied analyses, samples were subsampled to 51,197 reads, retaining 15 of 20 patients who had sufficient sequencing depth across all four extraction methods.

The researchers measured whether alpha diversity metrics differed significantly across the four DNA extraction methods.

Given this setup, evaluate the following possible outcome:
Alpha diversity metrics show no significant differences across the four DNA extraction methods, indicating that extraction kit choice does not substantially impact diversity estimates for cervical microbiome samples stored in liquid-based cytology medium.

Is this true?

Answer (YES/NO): NO